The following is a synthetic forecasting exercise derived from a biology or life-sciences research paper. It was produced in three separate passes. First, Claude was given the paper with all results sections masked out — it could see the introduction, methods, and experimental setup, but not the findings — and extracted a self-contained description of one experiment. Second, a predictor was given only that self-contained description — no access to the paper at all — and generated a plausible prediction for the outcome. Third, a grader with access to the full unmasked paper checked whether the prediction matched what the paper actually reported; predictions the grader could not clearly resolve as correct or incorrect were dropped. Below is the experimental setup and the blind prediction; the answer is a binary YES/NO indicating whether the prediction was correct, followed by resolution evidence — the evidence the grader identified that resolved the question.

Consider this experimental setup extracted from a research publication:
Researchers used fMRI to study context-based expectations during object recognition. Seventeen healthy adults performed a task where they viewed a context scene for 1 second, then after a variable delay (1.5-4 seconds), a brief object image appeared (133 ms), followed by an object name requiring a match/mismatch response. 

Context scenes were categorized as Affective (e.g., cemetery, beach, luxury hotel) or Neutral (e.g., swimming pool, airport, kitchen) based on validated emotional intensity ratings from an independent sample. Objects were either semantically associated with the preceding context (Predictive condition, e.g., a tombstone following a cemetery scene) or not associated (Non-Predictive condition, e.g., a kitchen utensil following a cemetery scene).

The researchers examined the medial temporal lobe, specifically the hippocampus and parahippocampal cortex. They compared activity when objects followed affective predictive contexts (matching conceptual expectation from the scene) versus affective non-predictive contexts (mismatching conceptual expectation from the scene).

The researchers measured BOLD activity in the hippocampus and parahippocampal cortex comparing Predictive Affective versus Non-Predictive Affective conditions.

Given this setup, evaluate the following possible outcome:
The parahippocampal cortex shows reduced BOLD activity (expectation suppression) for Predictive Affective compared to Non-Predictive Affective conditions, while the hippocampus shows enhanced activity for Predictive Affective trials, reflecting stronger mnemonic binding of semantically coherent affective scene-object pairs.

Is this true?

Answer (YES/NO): NO